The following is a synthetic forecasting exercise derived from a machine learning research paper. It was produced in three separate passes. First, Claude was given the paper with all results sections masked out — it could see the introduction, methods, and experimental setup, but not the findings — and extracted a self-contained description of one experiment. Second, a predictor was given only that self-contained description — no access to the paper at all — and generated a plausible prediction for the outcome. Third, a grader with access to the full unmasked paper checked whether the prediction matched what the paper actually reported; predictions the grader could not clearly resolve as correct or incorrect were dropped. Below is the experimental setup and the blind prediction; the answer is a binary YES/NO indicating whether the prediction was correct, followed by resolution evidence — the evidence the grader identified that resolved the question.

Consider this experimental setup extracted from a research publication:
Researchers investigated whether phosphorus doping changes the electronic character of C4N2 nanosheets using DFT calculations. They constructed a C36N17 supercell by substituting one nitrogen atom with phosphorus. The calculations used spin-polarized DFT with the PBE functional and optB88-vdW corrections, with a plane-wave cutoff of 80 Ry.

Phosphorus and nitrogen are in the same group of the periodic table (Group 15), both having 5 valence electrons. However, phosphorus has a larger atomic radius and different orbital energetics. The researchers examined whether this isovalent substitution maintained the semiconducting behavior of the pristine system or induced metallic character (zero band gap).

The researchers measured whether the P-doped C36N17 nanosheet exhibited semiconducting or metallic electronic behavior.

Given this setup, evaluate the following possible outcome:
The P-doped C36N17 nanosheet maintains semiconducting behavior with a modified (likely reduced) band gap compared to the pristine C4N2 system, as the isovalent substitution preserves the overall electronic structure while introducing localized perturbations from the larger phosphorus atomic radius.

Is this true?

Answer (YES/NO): YES